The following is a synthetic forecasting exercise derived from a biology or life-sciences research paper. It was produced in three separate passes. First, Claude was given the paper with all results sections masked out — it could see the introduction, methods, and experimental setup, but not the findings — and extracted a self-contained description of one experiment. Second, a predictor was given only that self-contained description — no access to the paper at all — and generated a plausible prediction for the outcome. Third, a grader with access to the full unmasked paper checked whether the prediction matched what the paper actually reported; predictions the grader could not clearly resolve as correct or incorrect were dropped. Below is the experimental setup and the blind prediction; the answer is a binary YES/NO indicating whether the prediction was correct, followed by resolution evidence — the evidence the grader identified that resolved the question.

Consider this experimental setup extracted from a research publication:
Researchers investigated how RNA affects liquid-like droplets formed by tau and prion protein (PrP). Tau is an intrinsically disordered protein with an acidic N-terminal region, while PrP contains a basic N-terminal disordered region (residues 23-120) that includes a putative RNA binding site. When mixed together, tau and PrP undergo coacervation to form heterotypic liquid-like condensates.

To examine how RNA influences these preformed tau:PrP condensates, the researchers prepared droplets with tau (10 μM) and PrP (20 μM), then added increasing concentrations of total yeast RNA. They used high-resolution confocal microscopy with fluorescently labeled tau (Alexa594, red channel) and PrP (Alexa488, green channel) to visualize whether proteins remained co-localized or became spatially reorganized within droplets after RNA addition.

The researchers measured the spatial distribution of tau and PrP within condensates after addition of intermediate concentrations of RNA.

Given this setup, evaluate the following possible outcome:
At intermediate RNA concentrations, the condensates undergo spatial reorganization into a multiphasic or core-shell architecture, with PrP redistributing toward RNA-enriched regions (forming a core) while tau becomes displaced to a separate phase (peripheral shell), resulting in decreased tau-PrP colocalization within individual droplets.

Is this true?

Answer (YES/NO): YES